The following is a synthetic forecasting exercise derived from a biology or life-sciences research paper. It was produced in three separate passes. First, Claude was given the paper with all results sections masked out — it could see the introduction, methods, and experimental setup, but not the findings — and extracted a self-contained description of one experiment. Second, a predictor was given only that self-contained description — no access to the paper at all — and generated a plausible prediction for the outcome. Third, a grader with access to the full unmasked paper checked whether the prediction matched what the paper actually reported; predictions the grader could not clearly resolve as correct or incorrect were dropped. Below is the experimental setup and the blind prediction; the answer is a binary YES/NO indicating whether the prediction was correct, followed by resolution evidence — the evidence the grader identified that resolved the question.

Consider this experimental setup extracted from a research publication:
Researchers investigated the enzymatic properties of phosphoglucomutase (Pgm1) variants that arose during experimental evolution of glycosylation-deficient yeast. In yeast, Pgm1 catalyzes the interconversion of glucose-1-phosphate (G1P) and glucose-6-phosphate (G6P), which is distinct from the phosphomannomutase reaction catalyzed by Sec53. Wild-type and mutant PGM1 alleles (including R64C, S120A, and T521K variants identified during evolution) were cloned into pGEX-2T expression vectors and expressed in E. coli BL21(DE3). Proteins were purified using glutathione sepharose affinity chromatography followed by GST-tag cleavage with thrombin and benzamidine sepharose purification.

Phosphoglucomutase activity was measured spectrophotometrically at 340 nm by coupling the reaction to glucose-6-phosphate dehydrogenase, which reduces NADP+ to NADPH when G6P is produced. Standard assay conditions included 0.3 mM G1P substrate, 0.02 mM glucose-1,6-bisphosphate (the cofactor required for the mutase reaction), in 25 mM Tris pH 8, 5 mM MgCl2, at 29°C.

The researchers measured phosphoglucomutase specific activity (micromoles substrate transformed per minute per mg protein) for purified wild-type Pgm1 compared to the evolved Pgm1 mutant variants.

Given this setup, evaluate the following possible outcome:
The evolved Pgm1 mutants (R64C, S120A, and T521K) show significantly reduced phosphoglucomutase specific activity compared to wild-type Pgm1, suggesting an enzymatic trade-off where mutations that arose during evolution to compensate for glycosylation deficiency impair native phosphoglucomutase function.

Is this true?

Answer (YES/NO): NO